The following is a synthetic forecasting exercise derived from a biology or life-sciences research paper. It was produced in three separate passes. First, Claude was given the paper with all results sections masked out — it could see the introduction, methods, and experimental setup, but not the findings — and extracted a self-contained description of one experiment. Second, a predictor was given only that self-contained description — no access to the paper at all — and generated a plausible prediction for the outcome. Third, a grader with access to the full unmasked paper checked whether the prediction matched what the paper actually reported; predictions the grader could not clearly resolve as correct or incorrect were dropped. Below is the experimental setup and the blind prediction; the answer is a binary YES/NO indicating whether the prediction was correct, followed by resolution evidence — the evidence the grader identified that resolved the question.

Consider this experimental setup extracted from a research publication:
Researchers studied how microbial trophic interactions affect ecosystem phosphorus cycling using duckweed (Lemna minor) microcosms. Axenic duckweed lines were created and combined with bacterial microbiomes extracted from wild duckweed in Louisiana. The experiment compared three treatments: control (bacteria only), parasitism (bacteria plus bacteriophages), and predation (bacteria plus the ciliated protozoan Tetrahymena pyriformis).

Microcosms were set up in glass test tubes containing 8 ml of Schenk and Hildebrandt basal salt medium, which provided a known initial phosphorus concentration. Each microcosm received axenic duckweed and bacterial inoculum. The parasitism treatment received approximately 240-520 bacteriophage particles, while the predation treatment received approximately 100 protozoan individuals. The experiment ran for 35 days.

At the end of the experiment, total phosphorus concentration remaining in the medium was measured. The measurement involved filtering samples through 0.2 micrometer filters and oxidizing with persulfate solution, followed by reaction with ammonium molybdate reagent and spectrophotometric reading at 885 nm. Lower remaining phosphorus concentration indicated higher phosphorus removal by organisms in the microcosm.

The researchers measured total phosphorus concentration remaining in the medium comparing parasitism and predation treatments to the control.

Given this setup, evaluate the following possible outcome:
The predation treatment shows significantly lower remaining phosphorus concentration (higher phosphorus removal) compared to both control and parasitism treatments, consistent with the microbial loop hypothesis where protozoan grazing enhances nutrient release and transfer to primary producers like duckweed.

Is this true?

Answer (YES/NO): YES